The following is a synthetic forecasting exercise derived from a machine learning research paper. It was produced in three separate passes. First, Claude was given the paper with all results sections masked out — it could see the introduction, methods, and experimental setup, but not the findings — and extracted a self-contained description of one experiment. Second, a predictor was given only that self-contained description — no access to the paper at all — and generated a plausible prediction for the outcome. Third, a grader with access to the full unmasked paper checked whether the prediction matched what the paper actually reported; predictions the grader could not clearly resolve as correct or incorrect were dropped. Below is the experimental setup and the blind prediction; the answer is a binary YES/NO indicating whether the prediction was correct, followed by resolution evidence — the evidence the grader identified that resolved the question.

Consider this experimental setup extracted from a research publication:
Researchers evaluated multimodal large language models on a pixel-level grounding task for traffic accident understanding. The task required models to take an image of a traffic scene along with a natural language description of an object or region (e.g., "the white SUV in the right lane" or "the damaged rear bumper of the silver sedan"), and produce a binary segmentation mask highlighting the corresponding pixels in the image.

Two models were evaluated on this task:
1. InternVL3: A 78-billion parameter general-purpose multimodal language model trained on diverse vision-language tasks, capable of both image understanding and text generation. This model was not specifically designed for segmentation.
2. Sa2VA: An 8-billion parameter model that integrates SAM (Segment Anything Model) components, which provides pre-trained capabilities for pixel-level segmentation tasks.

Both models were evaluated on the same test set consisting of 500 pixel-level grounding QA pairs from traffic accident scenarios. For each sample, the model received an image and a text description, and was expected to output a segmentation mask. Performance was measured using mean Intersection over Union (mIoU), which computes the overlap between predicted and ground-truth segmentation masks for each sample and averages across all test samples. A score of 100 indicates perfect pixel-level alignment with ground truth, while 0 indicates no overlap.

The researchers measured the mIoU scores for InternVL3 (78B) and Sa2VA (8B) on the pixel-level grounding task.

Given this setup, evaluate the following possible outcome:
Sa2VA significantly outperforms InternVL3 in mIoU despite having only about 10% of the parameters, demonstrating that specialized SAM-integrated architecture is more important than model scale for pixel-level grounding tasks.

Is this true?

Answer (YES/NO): YES